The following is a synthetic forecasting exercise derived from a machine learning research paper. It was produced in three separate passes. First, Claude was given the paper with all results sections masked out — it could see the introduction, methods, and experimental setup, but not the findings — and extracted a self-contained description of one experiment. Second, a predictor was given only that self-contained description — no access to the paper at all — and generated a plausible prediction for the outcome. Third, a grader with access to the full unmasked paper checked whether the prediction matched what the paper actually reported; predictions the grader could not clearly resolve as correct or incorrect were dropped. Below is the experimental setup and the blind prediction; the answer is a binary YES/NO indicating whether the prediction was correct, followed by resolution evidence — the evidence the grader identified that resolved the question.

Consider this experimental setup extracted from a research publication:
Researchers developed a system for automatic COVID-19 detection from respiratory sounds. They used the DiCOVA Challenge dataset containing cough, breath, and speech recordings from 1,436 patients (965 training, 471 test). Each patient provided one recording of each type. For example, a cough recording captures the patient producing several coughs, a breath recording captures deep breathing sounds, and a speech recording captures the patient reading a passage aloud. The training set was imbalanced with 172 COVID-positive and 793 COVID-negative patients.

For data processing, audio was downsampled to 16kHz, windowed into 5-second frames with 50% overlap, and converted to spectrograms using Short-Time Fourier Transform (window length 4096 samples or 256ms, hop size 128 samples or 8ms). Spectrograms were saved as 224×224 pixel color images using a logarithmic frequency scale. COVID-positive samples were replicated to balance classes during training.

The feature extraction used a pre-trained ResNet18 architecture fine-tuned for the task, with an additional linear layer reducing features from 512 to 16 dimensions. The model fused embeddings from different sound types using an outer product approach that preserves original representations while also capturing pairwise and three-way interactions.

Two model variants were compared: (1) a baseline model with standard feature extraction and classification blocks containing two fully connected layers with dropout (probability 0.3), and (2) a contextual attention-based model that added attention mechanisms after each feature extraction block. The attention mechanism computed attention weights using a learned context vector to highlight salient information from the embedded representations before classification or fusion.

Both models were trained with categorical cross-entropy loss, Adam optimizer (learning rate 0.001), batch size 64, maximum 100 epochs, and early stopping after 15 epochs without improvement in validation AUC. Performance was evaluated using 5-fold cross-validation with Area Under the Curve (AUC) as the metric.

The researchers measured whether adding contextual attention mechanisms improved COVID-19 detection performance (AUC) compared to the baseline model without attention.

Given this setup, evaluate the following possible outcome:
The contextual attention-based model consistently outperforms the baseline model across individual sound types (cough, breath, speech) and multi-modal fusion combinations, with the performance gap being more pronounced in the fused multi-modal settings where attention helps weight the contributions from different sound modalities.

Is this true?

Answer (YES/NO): NO